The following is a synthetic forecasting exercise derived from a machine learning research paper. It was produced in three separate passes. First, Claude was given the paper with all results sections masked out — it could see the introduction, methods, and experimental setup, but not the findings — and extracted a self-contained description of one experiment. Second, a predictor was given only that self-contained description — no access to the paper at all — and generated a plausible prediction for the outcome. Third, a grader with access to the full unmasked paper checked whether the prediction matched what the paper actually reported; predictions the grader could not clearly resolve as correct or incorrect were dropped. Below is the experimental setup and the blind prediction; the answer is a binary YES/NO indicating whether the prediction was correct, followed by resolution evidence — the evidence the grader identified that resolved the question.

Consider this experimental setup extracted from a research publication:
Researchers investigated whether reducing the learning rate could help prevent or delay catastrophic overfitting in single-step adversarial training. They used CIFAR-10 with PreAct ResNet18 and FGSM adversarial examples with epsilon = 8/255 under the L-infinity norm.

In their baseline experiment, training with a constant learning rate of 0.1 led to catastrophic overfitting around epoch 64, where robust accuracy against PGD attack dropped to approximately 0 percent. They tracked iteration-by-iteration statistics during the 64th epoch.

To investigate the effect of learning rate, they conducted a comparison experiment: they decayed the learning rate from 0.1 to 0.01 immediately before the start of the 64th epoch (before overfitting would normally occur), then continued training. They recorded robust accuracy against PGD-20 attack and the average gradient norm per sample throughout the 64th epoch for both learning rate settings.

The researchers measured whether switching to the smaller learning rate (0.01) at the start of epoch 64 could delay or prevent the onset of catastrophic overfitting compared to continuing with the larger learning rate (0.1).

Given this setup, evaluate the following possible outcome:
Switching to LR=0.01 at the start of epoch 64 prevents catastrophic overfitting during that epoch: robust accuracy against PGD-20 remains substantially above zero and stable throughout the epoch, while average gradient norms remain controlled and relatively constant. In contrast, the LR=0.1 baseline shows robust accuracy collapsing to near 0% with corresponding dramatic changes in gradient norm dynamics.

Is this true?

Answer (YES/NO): NO